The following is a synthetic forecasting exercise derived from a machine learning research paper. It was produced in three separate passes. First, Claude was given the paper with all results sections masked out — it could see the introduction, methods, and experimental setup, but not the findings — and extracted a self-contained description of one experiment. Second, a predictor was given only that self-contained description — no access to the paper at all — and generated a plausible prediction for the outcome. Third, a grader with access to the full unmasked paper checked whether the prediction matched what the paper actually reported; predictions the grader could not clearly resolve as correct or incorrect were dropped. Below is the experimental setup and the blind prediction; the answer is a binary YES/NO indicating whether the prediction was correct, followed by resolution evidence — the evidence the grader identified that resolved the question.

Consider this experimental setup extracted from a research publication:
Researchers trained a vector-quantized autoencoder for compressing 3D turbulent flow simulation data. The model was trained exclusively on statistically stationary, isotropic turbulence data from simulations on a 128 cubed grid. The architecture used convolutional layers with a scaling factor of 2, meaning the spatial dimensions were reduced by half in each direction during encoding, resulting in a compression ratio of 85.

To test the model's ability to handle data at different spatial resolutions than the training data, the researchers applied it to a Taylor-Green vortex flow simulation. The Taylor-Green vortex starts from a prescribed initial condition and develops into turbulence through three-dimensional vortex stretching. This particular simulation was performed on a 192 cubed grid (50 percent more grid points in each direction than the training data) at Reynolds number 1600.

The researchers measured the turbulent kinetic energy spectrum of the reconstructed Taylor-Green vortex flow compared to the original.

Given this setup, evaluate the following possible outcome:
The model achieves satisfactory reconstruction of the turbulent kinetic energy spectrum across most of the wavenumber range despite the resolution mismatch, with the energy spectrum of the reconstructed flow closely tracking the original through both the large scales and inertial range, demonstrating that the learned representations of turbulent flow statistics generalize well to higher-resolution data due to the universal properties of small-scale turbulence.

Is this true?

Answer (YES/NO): NO